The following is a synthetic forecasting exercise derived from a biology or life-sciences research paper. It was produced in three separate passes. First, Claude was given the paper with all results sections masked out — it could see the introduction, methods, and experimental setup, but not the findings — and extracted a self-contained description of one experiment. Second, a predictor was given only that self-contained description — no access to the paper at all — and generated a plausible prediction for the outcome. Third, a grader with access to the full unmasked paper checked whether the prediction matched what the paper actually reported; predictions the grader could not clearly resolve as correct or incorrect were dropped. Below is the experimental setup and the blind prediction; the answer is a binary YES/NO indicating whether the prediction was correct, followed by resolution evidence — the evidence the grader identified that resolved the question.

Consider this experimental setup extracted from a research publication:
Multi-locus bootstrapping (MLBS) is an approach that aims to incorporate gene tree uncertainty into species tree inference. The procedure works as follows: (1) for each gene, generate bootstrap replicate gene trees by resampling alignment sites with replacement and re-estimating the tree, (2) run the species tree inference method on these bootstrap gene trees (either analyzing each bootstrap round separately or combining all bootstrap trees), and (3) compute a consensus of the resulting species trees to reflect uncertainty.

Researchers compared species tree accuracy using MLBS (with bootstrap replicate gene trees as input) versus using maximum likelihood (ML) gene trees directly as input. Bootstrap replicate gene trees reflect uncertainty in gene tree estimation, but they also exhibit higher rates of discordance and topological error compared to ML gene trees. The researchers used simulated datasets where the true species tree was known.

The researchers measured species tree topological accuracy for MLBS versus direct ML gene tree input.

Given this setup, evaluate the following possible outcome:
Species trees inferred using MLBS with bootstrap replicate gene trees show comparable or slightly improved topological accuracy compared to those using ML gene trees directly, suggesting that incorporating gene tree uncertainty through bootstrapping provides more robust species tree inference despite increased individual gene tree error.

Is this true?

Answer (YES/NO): NO